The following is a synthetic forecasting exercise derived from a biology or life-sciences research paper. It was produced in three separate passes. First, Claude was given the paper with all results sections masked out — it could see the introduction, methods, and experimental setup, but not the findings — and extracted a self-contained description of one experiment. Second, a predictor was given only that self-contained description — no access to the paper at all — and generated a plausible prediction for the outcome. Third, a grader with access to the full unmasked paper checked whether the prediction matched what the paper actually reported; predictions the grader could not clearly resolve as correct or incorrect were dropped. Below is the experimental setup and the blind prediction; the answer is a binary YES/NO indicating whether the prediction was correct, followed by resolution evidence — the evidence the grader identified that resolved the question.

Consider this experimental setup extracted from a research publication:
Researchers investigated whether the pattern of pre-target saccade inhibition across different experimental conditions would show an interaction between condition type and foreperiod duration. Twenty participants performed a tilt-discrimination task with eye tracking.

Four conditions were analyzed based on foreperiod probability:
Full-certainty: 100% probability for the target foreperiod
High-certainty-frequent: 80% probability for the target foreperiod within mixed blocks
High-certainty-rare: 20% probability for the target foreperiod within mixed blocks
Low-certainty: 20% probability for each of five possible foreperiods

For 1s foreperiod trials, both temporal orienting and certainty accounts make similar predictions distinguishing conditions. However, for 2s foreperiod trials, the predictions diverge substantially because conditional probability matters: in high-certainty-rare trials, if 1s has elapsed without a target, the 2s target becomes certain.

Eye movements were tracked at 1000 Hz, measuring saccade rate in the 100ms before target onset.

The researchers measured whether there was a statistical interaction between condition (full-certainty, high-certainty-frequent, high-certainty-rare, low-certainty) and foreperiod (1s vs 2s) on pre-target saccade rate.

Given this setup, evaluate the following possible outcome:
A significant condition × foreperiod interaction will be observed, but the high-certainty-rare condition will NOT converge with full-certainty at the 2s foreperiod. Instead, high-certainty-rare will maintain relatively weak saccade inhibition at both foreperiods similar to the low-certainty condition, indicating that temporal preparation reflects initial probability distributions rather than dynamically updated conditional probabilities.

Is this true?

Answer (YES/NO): NO